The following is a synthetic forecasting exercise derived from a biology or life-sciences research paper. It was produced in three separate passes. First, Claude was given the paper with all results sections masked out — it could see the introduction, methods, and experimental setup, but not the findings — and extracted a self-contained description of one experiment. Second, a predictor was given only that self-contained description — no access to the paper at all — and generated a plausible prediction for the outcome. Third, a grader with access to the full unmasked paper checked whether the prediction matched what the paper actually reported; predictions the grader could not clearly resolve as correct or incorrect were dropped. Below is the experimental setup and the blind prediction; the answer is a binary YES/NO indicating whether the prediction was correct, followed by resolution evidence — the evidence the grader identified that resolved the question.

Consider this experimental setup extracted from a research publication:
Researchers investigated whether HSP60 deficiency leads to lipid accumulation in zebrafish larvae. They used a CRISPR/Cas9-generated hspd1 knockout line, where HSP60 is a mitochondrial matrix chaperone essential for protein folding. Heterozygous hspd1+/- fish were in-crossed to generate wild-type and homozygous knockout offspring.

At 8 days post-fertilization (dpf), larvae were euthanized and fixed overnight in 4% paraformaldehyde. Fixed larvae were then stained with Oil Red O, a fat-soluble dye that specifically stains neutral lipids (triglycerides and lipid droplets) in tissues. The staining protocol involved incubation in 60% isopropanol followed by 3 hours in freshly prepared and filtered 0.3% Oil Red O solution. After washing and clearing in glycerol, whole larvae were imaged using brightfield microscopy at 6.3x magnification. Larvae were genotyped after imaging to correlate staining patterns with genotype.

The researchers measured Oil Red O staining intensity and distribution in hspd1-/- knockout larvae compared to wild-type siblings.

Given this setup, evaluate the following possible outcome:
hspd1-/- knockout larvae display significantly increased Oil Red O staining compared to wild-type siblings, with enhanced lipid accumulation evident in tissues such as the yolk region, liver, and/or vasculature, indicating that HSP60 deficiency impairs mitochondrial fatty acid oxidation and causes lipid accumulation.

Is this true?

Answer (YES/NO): YES